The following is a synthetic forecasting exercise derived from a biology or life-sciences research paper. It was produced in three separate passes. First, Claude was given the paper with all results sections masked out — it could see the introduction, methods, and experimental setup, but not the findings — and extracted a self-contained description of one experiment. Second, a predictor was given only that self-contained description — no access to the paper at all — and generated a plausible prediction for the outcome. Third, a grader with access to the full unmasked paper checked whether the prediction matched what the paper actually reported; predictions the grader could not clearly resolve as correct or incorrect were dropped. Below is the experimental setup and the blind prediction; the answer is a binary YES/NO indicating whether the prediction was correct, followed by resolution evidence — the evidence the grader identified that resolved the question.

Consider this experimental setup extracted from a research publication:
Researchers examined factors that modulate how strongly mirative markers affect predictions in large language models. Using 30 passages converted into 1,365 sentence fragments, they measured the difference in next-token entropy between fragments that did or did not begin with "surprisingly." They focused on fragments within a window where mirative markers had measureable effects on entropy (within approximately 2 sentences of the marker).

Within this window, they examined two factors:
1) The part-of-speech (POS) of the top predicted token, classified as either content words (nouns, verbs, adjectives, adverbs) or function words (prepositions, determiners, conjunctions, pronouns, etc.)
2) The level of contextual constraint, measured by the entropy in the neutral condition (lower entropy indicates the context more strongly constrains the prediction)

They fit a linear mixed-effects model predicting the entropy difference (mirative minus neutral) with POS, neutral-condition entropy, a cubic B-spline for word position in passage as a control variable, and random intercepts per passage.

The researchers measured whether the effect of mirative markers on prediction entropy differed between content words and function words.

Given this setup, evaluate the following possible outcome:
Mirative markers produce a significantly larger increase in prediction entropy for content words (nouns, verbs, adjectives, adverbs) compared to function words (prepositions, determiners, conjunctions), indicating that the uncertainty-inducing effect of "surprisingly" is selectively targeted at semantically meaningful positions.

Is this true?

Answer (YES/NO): NO